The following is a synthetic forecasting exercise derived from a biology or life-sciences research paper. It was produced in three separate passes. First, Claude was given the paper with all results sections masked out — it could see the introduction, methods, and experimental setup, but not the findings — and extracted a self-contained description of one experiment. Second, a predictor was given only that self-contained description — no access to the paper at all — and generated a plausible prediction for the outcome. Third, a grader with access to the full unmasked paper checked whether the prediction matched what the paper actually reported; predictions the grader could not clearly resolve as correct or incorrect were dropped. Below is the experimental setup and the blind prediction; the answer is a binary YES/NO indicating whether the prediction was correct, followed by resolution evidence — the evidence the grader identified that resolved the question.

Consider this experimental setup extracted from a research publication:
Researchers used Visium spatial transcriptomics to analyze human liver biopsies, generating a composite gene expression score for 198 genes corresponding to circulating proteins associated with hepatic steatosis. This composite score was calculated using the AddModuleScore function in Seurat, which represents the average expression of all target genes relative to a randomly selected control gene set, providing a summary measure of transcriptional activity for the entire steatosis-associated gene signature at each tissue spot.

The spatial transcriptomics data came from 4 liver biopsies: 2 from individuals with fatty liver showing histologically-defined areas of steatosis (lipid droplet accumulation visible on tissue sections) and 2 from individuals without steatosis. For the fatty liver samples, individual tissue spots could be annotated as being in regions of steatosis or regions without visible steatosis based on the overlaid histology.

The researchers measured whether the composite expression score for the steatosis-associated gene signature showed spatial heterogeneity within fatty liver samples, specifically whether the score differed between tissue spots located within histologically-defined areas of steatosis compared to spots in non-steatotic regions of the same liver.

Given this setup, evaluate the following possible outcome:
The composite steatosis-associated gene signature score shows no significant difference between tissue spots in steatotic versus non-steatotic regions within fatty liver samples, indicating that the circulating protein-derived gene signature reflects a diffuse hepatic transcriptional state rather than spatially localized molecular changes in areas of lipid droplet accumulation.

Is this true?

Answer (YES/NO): NO